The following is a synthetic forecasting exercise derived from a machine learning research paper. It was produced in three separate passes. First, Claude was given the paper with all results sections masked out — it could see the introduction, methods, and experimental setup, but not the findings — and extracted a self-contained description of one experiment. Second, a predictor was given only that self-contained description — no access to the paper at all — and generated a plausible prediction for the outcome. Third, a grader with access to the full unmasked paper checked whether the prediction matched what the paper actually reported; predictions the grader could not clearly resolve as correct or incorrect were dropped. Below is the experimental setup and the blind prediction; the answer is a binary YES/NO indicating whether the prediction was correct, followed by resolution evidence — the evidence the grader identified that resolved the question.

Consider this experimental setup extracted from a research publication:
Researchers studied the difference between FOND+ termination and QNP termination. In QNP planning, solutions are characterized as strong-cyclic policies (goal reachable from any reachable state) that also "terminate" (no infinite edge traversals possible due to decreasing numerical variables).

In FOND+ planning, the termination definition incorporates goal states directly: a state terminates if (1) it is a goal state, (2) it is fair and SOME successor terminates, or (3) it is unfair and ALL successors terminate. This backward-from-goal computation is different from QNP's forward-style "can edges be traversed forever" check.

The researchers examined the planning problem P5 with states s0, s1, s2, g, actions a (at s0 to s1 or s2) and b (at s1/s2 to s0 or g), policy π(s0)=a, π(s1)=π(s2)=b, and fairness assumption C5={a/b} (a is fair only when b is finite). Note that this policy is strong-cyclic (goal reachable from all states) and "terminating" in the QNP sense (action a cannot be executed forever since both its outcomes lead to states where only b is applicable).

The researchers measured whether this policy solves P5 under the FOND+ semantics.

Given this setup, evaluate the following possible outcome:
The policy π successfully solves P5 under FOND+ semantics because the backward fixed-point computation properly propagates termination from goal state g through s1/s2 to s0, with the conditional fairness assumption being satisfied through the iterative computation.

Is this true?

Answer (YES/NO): NO